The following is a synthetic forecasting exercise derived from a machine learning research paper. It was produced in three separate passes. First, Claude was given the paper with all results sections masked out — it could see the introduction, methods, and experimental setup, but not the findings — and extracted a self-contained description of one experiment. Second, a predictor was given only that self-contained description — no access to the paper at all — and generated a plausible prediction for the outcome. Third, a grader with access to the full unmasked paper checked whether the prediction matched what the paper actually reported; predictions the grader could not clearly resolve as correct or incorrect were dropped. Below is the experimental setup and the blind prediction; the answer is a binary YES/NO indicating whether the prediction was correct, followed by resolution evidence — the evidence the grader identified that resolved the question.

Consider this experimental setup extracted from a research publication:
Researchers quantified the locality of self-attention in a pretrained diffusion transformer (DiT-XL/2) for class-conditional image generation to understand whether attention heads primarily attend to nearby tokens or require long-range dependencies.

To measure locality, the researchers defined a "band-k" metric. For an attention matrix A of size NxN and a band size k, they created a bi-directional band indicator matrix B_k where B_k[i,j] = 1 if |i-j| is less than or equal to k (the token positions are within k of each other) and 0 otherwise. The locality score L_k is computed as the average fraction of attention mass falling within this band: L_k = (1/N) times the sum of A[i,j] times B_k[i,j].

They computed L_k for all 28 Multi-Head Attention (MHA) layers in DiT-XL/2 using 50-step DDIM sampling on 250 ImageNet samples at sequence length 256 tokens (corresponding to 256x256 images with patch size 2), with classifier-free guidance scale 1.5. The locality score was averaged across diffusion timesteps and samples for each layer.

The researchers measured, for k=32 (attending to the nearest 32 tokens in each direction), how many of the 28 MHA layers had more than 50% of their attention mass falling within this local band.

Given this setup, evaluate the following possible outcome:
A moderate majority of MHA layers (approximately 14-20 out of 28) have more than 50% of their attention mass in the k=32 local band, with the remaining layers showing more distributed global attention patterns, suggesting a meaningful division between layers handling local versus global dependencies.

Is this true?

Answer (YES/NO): YES